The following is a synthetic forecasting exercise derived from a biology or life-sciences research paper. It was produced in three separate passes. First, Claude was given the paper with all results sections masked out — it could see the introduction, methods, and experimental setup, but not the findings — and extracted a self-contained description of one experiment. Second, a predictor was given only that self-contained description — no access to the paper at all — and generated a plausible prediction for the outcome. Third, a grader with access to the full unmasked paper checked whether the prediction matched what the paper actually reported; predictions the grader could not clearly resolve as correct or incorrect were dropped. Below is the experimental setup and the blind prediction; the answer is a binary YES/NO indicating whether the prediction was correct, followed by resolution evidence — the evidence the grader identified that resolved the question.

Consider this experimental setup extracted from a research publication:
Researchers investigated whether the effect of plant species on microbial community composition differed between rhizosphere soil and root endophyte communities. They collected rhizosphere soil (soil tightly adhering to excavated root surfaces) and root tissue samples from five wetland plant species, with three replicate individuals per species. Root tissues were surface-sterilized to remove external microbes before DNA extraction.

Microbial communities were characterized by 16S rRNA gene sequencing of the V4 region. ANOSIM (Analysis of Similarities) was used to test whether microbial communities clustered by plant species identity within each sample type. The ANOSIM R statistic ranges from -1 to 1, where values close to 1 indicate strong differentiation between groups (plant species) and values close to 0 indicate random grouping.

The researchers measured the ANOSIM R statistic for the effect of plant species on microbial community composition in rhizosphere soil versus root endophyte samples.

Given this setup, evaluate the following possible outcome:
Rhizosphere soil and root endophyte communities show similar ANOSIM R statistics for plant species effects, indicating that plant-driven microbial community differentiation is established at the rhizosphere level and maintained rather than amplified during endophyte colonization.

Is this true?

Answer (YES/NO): NO